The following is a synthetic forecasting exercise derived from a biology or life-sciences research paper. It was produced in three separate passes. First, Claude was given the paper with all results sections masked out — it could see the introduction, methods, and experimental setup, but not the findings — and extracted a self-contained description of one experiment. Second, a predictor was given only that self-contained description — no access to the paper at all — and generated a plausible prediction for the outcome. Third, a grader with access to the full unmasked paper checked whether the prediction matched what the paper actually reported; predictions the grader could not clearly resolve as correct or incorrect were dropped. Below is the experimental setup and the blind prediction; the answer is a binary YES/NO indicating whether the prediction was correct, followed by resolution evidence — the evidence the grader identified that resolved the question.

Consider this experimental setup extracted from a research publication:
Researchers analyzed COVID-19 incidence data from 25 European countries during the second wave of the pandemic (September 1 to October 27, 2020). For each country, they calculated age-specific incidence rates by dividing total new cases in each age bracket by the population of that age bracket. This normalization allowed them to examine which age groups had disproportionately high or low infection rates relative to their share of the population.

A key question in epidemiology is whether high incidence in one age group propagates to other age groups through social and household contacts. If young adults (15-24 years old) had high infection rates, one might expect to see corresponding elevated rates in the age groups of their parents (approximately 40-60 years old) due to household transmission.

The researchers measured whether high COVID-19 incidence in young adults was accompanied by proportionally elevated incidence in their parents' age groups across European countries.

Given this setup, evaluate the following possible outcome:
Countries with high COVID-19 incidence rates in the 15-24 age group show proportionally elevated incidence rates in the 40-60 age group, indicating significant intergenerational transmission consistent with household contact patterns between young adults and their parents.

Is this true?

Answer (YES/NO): NO